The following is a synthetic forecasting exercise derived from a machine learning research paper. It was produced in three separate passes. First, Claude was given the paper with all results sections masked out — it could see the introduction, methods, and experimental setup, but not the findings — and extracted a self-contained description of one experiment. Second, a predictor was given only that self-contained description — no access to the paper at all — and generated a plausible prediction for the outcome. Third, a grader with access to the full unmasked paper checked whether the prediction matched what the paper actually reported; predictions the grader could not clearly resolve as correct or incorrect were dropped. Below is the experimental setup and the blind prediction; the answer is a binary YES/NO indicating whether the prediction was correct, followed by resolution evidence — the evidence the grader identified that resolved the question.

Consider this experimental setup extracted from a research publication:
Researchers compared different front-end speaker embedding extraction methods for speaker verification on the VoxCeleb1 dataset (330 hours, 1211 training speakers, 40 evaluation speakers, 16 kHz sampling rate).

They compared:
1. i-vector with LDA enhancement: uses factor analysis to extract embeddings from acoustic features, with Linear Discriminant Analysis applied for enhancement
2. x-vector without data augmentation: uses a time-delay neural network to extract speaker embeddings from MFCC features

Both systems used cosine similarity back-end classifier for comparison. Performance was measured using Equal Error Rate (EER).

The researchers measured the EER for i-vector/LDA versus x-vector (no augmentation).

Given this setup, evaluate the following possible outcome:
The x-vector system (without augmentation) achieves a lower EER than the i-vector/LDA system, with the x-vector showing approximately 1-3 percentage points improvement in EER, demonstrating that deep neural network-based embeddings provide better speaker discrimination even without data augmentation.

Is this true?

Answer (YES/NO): NO